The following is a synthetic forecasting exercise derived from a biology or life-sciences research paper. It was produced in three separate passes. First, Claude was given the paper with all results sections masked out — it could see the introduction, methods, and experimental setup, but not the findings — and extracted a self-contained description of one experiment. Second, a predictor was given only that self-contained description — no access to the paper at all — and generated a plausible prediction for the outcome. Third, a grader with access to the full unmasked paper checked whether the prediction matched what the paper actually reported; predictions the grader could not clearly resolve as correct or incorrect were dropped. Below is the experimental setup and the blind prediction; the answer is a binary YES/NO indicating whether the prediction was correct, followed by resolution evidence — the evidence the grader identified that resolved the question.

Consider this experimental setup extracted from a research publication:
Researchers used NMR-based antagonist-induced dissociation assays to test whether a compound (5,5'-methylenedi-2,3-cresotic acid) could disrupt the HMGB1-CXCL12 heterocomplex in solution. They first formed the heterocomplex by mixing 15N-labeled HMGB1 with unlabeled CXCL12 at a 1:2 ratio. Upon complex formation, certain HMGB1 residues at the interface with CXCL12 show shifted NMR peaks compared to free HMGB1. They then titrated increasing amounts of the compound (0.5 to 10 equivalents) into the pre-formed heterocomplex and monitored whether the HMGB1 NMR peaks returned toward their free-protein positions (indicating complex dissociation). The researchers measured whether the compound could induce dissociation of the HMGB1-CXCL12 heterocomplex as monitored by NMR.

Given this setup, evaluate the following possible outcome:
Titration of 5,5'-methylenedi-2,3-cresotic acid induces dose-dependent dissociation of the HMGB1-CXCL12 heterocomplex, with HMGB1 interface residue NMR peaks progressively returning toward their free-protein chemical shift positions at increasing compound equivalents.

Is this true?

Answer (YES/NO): NO